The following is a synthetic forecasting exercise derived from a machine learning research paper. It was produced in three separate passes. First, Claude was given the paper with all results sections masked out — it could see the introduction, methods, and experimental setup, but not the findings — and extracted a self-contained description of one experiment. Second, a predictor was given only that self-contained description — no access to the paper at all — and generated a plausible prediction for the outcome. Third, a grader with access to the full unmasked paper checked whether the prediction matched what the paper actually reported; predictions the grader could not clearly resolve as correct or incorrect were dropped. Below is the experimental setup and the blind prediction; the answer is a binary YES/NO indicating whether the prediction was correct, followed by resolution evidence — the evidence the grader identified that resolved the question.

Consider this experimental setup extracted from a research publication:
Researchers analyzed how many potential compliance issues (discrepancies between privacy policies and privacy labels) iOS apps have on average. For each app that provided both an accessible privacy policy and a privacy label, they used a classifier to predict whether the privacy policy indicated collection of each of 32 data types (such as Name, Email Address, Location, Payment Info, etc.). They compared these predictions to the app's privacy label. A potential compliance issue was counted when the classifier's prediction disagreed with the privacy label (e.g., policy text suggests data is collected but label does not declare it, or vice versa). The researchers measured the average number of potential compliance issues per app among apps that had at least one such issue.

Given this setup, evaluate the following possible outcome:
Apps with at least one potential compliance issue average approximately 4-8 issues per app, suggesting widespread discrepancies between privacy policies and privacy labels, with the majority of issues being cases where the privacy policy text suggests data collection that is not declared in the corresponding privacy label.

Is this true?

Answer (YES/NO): YES